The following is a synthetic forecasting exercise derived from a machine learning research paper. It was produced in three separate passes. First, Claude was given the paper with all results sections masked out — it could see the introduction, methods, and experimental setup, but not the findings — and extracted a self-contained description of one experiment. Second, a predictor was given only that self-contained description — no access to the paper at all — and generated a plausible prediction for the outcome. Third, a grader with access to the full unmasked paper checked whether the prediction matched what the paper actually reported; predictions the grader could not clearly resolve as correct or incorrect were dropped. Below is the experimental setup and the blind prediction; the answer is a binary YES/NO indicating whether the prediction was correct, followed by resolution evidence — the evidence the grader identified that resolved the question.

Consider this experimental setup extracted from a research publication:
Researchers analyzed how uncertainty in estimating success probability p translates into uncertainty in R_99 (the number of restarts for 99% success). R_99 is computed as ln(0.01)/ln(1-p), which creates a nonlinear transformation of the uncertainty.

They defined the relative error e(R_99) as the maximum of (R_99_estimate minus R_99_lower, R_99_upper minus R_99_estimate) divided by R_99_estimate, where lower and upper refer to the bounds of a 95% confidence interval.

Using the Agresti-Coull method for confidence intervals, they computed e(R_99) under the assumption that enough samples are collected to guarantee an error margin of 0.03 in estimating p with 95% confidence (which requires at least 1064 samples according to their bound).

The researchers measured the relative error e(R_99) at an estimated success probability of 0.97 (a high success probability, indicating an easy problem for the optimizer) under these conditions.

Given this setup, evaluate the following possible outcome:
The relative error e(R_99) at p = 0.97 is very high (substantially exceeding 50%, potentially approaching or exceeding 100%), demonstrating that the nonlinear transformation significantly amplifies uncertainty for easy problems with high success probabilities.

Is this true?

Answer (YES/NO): NO